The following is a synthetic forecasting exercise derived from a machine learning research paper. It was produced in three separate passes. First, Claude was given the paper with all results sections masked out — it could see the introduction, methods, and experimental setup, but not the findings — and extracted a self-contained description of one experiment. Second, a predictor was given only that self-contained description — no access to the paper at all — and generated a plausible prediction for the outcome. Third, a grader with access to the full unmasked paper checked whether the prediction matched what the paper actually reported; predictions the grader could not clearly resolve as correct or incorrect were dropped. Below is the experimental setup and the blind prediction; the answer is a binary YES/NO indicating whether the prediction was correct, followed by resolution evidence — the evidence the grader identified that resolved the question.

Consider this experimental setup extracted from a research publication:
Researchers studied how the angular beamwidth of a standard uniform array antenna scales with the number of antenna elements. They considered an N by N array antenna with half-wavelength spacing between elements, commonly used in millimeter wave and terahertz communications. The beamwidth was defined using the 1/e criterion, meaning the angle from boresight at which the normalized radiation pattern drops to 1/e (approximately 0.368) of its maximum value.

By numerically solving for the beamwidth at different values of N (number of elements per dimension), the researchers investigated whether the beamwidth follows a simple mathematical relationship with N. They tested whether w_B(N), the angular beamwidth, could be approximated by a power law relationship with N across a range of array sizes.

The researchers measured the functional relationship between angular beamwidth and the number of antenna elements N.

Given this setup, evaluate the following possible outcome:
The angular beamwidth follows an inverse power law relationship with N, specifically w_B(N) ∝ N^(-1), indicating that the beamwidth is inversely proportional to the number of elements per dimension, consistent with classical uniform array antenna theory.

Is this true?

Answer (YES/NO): YES